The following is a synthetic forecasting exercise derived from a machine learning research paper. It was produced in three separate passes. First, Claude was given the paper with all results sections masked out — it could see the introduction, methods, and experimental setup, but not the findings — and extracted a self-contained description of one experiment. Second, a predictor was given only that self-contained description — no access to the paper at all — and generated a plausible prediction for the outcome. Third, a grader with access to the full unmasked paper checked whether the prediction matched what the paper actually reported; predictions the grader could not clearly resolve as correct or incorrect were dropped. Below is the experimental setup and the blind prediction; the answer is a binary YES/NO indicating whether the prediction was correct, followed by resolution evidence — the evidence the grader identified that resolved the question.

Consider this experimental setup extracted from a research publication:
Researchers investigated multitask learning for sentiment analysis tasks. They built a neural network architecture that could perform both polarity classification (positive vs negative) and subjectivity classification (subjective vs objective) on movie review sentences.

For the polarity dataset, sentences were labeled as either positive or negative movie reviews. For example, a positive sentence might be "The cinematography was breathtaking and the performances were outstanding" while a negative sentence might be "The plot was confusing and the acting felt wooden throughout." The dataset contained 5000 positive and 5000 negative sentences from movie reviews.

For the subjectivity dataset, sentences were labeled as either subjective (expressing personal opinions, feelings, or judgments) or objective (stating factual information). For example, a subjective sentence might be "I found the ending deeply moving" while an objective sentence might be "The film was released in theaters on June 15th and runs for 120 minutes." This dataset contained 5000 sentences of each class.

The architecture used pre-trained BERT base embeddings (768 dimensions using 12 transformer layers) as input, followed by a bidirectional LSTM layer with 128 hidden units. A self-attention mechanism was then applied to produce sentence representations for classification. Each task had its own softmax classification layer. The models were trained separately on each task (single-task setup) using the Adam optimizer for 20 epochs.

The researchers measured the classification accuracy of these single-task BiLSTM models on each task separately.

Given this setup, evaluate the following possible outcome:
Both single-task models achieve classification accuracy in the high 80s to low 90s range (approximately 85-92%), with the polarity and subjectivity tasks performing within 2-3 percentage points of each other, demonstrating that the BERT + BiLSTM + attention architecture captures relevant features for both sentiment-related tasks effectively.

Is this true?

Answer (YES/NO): NO